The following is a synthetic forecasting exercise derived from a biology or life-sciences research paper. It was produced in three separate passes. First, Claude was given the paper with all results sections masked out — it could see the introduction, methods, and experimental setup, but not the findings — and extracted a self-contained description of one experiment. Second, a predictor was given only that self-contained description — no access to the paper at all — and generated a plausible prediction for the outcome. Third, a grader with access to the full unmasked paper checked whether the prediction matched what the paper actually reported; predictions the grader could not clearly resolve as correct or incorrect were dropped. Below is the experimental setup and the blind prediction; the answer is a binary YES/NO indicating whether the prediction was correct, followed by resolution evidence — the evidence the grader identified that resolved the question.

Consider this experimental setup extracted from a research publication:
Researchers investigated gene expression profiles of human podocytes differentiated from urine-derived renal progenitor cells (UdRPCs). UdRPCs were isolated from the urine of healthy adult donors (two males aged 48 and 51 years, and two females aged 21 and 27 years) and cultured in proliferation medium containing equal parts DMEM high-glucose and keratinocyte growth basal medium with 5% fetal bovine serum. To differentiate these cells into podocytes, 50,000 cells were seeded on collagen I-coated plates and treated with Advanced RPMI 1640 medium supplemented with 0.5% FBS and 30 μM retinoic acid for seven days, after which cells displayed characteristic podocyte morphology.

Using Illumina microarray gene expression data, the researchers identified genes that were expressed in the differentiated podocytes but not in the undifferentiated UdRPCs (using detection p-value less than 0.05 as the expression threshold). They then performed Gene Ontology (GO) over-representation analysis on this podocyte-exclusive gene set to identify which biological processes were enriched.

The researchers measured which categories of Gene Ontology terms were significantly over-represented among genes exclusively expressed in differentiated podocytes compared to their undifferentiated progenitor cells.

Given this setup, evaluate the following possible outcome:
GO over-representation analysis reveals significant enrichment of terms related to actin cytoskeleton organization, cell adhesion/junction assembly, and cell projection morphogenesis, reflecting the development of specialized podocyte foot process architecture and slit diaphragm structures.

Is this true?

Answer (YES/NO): NO